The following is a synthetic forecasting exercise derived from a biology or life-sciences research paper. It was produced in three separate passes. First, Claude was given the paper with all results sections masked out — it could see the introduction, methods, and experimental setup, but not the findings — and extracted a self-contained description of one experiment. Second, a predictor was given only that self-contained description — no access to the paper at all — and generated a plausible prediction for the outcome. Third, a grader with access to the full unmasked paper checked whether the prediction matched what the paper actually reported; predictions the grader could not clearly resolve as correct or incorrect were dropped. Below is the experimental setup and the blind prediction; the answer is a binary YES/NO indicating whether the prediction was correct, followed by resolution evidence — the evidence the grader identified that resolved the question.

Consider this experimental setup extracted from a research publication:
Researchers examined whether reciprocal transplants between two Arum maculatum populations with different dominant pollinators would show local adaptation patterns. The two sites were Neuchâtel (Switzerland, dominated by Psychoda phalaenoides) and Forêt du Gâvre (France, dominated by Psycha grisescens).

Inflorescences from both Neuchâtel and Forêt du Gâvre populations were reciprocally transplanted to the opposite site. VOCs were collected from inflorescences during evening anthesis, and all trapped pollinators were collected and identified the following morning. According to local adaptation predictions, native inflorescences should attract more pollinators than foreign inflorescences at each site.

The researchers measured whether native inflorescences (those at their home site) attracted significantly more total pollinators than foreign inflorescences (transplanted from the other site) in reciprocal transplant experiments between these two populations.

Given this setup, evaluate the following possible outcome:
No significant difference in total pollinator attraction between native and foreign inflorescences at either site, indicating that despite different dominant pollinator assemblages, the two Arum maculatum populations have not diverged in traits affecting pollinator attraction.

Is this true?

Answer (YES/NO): YES